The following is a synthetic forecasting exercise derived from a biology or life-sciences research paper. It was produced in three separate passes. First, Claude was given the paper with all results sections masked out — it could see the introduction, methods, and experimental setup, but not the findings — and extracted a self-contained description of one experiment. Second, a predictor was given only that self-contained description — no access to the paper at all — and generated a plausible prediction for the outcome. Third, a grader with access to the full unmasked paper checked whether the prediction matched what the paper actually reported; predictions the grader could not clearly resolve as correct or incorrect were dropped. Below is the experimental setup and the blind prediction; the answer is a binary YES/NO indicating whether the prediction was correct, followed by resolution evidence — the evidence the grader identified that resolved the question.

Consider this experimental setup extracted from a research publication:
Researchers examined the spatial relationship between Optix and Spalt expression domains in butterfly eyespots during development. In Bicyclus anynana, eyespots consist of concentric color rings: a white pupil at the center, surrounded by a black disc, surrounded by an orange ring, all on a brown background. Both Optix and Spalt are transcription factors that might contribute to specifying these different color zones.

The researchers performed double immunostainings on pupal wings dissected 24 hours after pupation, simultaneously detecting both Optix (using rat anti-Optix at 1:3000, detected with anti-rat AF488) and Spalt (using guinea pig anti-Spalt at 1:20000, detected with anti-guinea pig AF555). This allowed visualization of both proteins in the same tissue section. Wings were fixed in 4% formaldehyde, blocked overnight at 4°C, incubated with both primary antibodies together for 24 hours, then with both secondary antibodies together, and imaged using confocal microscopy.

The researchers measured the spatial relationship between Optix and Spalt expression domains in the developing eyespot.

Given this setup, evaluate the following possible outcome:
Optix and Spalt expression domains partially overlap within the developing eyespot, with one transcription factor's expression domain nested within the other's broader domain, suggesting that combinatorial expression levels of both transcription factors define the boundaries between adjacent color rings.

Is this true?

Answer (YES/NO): NO